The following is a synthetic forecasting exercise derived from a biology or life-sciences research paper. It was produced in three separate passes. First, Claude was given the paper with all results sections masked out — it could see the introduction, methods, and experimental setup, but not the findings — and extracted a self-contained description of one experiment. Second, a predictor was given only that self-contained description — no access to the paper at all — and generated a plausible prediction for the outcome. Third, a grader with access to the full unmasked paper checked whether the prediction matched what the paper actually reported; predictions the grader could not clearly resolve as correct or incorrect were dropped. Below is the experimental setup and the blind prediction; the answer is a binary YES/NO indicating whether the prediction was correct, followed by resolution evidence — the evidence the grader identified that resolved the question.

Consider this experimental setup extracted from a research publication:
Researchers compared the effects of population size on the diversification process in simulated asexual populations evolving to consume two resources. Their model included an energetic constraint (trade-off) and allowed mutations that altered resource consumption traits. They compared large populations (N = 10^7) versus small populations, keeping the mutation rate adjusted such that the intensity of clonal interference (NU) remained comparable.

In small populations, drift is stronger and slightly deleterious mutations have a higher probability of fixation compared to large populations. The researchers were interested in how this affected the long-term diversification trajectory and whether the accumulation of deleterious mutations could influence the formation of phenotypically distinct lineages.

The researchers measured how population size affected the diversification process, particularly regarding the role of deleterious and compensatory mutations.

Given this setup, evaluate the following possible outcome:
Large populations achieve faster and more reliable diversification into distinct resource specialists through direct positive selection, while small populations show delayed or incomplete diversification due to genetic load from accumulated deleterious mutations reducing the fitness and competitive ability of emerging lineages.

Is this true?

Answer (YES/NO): NO